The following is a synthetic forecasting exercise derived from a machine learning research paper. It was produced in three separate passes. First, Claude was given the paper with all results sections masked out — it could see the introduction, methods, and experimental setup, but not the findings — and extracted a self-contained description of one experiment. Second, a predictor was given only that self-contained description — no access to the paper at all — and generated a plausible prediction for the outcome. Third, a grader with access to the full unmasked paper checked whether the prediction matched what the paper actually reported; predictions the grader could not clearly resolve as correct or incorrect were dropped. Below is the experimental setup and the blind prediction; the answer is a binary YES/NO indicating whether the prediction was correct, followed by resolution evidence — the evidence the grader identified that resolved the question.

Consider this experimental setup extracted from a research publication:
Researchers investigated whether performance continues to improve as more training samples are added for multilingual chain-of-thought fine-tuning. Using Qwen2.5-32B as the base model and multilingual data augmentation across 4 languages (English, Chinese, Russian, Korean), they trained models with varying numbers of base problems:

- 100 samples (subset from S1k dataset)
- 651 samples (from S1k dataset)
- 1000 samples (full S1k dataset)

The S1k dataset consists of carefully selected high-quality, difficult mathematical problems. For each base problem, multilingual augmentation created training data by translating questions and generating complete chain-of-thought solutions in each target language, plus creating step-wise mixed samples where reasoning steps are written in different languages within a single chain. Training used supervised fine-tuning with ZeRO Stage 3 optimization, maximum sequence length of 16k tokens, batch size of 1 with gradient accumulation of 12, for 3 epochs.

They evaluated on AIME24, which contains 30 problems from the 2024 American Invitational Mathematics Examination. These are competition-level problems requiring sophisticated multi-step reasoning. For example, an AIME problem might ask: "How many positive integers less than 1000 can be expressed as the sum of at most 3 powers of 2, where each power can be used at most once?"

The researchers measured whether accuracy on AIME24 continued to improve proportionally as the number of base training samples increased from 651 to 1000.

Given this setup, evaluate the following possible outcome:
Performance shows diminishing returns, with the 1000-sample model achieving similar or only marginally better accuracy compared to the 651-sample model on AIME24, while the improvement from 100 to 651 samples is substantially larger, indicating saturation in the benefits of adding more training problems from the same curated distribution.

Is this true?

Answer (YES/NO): YES